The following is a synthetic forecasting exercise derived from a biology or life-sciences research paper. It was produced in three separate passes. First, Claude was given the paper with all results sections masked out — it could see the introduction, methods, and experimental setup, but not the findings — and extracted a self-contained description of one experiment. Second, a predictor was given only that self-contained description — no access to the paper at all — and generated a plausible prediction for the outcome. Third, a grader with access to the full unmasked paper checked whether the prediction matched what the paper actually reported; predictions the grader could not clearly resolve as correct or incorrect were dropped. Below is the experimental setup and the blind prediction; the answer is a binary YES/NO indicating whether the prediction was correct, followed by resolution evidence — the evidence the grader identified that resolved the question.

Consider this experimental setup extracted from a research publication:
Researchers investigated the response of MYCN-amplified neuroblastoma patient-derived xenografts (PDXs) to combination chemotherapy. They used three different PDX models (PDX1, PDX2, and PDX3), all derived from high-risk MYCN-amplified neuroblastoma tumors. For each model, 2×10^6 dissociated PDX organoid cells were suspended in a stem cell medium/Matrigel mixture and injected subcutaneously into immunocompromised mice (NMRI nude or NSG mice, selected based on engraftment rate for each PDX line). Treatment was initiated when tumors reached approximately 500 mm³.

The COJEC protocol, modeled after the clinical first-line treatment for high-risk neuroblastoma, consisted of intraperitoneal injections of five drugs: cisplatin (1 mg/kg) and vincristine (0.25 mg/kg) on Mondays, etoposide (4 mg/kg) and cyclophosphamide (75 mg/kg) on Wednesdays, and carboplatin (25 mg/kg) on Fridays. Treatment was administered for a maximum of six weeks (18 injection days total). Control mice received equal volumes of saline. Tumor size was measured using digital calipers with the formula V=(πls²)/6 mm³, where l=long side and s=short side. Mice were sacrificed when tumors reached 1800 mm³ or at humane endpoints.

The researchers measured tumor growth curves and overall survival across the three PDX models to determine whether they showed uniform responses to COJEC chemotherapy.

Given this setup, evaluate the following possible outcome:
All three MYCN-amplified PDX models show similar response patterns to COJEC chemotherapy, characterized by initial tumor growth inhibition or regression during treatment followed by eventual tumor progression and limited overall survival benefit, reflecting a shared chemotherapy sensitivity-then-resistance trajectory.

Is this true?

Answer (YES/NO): NO